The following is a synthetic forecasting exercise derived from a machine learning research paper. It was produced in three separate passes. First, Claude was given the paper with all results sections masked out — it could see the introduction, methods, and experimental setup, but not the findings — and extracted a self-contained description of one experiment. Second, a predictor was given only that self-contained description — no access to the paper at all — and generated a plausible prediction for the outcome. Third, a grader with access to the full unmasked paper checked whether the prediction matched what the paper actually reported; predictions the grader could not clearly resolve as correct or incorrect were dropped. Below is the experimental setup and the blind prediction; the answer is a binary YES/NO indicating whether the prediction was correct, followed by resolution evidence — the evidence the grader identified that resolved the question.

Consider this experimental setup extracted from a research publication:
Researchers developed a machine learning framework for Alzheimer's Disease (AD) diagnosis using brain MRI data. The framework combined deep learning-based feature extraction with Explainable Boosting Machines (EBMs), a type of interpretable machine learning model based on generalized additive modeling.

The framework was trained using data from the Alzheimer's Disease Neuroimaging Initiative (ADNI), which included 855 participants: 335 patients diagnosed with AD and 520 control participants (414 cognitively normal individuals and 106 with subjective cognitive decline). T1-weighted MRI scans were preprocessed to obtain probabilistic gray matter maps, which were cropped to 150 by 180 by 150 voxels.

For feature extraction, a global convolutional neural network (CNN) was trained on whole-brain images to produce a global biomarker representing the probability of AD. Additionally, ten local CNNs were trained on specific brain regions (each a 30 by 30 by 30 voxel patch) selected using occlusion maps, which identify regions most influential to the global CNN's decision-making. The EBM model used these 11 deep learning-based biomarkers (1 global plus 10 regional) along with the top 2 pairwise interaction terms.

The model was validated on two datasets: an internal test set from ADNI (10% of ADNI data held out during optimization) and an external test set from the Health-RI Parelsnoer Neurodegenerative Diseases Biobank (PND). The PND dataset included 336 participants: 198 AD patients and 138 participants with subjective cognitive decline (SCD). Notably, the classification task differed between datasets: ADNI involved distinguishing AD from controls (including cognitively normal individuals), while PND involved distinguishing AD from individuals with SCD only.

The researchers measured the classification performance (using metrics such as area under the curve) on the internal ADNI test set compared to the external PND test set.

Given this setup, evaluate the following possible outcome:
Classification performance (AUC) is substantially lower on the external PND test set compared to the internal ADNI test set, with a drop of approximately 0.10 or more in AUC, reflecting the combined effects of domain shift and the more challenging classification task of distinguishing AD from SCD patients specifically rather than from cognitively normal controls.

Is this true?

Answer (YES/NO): NO